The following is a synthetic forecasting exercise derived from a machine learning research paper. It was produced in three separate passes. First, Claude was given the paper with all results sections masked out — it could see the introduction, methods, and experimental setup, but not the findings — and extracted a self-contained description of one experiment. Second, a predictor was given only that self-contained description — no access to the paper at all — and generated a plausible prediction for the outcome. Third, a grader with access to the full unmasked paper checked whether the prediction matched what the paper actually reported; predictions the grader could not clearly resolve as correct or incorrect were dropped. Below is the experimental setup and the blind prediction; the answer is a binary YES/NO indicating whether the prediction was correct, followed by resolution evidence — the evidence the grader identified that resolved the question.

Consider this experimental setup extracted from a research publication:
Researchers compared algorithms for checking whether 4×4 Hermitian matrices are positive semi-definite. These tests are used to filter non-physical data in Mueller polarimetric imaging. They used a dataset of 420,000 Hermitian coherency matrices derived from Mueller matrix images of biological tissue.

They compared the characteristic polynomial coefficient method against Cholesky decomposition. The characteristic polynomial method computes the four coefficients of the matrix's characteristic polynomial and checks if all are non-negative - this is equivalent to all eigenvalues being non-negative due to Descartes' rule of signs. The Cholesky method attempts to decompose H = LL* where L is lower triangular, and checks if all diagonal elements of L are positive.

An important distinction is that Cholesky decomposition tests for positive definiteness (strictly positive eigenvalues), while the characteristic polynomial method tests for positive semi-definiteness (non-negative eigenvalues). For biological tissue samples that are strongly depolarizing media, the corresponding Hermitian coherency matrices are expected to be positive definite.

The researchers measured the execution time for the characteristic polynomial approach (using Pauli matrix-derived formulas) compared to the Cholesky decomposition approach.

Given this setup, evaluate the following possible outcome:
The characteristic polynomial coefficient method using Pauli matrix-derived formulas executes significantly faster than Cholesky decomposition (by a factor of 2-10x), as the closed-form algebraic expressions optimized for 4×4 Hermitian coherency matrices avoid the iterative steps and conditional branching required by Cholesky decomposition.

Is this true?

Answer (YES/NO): YES